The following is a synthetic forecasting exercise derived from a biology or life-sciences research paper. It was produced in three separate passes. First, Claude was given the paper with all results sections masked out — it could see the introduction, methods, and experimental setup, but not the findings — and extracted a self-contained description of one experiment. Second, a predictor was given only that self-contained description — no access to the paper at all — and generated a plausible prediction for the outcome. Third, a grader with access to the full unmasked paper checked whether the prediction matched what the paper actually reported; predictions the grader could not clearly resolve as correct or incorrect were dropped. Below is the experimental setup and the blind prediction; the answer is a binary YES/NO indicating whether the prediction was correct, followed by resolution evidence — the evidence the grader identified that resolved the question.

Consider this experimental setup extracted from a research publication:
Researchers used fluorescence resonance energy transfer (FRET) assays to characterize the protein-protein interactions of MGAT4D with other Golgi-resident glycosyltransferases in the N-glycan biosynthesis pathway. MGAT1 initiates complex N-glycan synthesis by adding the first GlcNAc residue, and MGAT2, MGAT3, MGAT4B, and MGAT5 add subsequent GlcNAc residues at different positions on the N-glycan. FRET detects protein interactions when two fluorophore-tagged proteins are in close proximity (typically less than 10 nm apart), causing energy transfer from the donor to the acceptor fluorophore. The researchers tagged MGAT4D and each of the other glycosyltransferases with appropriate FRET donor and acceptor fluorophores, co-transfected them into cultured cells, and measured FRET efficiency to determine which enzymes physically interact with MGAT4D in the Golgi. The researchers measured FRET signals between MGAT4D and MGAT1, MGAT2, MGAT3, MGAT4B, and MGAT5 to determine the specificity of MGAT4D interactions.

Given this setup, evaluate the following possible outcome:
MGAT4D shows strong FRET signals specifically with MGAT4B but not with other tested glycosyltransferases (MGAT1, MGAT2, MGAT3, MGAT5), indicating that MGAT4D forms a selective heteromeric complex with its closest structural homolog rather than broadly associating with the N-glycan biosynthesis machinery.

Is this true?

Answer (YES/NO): NO